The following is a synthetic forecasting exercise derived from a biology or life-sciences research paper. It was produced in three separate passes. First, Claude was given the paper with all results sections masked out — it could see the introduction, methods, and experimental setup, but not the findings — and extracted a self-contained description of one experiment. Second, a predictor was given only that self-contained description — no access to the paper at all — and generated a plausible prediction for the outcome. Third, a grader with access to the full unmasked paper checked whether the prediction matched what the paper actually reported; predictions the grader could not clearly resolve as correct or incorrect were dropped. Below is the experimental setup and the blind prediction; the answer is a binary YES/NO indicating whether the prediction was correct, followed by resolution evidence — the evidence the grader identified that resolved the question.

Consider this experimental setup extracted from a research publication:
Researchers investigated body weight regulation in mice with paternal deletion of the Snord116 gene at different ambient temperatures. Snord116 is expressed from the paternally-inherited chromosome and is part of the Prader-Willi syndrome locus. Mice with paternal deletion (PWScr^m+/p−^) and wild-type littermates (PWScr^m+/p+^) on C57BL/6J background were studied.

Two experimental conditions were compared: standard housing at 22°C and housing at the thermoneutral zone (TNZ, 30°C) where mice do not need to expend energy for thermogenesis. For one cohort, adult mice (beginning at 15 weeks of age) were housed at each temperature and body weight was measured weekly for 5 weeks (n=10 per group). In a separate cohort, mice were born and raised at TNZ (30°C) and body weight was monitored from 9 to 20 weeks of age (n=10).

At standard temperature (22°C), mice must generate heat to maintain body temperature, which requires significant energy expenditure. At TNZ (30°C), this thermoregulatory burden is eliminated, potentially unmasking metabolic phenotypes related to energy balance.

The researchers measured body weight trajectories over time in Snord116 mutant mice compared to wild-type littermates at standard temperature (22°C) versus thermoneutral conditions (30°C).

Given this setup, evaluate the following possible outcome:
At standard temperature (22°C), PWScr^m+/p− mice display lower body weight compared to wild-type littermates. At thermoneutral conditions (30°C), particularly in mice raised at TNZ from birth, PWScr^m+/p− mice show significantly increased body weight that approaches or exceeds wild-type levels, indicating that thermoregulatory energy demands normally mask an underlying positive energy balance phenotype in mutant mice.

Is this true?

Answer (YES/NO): NO